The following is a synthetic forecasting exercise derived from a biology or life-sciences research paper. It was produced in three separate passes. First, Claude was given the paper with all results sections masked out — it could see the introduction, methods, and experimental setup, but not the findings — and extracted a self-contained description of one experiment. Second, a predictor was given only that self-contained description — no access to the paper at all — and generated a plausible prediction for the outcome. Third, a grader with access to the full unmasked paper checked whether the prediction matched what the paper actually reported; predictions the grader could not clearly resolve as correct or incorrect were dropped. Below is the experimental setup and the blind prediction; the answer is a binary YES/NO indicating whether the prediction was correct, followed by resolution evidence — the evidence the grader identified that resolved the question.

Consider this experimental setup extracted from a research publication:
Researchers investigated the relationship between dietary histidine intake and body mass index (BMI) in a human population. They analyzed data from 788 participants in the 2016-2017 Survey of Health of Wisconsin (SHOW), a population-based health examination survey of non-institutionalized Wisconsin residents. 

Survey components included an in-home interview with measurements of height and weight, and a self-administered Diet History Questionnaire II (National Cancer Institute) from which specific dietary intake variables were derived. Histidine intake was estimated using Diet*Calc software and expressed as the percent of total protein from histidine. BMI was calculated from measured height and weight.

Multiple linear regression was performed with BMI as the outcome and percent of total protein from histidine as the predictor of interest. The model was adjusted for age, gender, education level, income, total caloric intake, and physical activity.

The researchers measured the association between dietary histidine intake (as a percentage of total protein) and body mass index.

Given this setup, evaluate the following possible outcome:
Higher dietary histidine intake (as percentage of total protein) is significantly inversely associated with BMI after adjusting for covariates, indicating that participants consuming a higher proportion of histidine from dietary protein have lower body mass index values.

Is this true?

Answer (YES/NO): NO